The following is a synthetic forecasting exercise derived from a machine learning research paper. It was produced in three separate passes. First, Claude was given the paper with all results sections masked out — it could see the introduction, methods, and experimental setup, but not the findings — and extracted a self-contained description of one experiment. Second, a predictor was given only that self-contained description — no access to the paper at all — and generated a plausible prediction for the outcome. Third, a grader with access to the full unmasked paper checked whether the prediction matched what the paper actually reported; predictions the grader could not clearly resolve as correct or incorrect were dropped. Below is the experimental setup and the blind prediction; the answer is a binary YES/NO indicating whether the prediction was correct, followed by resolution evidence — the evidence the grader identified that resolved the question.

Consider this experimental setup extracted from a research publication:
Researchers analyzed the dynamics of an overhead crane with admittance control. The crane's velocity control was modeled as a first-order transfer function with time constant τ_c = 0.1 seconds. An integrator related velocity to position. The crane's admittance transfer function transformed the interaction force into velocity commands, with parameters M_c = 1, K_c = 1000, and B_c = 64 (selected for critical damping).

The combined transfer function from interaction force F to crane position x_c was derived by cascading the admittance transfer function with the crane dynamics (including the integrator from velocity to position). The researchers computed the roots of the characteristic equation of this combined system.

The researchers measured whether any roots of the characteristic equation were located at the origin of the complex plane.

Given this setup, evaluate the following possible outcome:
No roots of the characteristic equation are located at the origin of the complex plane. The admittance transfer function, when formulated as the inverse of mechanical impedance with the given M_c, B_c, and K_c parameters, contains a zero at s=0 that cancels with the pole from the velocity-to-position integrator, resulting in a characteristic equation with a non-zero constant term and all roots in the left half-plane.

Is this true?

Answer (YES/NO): NO